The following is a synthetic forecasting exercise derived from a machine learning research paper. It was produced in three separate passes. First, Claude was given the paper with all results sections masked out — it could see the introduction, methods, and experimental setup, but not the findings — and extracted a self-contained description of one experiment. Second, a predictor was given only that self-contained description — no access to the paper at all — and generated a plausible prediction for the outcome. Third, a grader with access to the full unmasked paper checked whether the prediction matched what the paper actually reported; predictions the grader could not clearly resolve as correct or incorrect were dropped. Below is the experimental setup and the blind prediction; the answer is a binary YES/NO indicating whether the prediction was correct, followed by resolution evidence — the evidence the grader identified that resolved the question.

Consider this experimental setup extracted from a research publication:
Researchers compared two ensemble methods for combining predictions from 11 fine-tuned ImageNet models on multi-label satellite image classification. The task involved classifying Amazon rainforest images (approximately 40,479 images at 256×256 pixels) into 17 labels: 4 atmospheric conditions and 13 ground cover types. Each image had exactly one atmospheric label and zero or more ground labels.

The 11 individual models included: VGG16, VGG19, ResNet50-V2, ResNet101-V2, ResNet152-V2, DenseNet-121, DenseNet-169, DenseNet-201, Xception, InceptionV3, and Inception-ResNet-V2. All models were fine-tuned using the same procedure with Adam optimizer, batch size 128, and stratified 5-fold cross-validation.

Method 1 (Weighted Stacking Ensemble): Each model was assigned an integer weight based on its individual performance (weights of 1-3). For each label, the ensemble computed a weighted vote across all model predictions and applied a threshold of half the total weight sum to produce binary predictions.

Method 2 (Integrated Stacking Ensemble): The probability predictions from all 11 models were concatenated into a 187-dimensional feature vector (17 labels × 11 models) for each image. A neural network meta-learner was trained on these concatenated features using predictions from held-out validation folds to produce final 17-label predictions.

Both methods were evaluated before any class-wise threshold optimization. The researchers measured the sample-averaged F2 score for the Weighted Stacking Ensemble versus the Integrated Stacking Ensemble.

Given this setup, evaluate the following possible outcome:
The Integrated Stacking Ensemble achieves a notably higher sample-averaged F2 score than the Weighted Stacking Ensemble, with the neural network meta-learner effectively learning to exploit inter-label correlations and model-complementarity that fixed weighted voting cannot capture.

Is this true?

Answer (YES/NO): NO